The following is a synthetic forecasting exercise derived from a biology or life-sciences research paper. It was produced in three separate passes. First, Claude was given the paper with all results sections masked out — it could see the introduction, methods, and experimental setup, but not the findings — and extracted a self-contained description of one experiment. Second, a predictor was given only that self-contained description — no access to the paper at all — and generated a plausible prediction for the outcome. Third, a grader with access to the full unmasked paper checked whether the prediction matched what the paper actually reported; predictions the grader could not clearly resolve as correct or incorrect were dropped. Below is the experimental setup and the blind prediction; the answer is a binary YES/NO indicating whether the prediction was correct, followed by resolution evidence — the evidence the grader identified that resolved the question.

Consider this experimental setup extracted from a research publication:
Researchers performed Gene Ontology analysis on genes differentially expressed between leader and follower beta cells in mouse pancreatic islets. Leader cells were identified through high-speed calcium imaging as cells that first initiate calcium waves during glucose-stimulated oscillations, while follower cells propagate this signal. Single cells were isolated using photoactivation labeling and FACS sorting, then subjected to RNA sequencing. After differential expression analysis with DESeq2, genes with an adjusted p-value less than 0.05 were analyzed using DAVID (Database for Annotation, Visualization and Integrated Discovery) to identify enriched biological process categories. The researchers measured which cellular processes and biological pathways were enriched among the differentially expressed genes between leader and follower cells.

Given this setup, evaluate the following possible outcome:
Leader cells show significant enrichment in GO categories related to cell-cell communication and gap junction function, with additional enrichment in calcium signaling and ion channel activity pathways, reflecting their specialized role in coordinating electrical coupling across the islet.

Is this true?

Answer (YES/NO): NO